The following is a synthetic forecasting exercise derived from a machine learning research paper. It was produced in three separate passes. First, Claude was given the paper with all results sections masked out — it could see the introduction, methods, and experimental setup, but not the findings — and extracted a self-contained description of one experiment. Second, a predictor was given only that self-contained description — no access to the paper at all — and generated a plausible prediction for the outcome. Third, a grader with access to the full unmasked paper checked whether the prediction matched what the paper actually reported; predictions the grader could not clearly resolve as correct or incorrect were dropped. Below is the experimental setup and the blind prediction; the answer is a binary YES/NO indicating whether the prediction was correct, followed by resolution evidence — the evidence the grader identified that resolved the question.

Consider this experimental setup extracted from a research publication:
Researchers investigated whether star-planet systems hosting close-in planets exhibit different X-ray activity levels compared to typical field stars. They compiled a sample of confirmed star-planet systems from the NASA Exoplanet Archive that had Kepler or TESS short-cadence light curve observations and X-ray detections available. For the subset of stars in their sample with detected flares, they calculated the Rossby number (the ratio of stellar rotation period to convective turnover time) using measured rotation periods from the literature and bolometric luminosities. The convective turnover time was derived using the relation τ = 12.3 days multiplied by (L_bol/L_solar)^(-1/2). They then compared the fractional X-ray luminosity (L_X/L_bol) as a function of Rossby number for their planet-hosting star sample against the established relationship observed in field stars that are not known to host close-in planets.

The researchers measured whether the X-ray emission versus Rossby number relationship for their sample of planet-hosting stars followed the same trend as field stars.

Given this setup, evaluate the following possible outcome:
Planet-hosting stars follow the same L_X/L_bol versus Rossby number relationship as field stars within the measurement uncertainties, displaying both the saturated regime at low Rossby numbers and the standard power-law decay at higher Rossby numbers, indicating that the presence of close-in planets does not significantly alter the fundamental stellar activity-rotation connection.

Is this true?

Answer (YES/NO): YES